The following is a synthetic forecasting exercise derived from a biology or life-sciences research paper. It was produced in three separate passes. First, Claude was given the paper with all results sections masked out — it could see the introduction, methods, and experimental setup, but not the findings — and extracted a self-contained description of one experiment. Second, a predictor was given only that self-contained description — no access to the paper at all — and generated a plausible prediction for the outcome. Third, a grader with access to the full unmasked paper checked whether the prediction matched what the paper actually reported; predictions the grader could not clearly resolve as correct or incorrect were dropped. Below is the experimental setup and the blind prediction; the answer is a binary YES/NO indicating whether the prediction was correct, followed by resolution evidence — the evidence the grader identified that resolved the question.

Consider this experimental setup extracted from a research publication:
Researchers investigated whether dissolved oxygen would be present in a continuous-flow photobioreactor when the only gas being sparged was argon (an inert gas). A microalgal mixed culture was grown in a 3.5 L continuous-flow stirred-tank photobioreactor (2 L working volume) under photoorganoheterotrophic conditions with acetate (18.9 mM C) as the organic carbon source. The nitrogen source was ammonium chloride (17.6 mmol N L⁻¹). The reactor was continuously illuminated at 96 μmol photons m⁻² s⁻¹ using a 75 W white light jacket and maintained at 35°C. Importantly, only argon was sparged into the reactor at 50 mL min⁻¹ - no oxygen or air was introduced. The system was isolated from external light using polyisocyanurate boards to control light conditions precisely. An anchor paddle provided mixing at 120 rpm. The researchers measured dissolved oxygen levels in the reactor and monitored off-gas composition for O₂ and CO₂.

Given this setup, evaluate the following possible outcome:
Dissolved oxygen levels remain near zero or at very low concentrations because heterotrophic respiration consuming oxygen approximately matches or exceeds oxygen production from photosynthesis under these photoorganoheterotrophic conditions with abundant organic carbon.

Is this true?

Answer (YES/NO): NO